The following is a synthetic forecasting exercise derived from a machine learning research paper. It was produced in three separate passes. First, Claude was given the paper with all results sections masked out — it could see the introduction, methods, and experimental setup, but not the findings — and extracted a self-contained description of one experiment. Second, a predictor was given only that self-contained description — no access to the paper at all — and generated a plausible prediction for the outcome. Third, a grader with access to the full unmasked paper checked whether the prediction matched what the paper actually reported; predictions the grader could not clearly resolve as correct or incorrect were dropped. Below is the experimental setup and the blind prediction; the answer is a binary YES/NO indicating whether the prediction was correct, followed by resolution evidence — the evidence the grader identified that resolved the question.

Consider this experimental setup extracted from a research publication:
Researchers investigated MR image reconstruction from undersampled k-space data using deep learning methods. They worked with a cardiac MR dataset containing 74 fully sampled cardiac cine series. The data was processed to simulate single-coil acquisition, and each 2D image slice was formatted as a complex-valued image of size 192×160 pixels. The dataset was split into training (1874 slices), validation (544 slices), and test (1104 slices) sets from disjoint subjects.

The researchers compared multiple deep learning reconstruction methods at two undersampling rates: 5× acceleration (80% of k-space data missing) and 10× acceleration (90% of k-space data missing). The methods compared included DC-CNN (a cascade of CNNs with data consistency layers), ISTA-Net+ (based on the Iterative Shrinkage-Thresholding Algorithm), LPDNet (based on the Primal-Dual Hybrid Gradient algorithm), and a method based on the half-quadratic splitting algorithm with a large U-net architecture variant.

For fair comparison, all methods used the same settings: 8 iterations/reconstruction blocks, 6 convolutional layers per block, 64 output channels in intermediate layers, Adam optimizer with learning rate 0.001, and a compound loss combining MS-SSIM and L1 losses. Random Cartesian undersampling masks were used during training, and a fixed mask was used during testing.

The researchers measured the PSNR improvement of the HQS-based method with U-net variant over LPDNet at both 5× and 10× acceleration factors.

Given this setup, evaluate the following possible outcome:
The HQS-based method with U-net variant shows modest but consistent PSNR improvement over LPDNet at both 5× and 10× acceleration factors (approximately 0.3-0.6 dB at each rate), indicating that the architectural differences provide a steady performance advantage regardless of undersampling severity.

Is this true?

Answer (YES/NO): NO